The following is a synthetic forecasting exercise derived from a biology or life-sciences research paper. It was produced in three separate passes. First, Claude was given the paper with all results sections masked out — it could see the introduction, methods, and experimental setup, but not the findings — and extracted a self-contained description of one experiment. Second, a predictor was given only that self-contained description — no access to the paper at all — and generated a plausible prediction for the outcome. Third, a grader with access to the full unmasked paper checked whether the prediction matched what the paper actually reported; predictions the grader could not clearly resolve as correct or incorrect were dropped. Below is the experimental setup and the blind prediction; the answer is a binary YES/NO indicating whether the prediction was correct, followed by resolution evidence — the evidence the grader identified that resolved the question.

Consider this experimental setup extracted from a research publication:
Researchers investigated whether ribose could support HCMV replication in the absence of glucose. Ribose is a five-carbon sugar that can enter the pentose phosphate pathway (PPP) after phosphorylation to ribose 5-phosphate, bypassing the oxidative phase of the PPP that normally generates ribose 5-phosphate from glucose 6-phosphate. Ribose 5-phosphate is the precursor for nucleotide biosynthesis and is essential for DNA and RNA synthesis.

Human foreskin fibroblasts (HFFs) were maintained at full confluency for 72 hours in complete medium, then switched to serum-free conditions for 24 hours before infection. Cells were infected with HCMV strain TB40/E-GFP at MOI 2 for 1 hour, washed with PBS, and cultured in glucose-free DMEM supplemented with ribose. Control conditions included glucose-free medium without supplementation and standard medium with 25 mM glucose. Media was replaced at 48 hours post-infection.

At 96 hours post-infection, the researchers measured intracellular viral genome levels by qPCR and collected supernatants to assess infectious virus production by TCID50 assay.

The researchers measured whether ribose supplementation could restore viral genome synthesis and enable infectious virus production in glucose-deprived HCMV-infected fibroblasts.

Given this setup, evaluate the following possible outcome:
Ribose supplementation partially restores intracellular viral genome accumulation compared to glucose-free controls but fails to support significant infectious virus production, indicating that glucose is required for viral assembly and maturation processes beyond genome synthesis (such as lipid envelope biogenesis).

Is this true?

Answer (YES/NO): NO